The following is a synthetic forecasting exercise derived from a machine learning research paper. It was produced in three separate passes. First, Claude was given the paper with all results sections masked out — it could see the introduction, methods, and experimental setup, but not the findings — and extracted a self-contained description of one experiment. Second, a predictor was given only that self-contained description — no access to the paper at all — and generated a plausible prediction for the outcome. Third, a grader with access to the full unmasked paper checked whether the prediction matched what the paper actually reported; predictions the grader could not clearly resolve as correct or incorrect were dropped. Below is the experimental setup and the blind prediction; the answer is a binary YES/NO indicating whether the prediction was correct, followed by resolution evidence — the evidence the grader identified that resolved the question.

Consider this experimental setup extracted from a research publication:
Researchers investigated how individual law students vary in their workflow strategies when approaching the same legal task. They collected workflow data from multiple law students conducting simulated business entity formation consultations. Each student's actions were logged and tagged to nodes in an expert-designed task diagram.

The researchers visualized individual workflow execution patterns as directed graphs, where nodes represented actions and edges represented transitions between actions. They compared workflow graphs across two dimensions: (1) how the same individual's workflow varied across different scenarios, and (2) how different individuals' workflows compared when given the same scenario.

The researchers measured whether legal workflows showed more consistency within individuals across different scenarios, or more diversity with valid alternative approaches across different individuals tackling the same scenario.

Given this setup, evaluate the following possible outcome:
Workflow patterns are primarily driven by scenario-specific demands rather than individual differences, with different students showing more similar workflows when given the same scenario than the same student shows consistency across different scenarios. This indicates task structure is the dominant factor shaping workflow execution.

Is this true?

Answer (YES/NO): NO